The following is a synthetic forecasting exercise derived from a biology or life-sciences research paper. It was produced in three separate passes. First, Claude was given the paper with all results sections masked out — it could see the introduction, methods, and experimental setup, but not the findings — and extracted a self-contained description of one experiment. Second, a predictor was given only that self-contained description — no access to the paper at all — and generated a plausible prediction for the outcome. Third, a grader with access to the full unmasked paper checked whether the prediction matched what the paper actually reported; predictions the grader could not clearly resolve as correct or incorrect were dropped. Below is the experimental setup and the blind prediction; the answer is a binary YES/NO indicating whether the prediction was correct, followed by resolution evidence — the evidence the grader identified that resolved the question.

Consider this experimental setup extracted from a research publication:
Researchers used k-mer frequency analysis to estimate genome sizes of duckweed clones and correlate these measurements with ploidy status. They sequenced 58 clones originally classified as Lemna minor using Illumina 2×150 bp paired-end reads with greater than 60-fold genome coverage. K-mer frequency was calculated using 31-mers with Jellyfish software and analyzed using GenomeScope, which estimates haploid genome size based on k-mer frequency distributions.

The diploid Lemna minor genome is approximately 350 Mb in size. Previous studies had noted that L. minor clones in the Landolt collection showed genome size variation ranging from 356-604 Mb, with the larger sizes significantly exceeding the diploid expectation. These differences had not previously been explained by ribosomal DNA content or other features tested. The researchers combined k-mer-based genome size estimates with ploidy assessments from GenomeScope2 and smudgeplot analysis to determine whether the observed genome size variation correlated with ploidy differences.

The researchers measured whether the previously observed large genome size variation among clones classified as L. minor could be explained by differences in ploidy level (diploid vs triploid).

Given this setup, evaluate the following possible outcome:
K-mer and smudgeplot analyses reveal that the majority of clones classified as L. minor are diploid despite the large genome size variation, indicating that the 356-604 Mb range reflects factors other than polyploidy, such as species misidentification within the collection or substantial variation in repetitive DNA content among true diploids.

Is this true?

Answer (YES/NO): NO